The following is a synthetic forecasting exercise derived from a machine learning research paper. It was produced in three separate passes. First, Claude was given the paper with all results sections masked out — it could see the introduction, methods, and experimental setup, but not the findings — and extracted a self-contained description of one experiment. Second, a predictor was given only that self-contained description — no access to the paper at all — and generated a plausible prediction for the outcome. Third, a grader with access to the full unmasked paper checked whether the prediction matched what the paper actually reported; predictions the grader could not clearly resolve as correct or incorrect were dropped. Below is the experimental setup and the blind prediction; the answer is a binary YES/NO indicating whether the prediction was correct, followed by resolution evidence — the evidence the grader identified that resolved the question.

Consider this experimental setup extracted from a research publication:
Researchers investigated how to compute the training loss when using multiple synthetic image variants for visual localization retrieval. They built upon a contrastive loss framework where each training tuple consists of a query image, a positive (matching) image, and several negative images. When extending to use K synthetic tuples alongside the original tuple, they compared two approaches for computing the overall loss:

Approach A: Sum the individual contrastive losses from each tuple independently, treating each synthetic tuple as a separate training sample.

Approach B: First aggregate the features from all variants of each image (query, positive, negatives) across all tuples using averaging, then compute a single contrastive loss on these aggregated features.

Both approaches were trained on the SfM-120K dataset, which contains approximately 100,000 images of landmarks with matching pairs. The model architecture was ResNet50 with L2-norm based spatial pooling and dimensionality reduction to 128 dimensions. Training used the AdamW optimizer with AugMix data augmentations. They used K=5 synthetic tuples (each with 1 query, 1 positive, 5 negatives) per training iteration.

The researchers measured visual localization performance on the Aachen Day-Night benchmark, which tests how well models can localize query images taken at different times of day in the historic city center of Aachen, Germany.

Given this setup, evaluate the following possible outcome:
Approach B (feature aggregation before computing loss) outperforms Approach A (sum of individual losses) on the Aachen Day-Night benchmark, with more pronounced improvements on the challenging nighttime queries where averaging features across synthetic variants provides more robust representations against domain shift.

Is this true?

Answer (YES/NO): NO